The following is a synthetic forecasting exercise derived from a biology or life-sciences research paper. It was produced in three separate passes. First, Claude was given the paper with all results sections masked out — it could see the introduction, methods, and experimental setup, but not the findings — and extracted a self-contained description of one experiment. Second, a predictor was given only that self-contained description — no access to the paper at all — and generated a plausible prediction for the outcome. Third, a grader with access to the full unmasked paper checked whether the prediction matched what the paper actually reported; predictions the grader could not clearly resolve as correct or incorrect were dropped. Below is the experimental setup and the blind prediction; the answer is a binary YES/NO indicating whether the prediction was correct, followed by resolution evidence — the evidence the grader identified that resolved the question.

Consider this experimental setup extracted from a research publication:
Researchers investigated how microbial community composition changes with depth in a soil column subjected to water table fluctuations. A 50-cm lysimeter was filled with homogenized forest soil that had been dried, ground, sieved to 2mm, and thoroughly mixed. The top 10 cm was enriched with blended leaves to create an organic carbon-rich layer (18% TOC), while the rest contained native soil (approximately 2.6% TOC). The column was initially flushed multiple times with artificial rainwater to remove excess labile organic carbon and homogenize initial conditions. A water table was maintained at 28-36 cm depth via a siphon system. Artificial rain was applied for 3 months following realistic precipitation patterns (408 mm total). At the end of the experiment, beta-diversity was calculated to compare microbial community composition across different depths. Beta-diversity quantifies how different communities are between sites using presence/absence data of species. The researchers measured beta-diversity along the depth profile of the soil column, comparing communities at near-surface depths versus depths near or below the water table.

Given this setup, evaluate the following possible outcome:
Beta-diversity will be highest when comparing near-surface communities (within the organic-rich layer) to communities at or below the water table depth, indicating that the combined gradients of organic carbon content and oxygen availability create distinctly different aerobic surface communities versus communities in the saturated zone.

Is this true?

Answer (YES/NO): YES